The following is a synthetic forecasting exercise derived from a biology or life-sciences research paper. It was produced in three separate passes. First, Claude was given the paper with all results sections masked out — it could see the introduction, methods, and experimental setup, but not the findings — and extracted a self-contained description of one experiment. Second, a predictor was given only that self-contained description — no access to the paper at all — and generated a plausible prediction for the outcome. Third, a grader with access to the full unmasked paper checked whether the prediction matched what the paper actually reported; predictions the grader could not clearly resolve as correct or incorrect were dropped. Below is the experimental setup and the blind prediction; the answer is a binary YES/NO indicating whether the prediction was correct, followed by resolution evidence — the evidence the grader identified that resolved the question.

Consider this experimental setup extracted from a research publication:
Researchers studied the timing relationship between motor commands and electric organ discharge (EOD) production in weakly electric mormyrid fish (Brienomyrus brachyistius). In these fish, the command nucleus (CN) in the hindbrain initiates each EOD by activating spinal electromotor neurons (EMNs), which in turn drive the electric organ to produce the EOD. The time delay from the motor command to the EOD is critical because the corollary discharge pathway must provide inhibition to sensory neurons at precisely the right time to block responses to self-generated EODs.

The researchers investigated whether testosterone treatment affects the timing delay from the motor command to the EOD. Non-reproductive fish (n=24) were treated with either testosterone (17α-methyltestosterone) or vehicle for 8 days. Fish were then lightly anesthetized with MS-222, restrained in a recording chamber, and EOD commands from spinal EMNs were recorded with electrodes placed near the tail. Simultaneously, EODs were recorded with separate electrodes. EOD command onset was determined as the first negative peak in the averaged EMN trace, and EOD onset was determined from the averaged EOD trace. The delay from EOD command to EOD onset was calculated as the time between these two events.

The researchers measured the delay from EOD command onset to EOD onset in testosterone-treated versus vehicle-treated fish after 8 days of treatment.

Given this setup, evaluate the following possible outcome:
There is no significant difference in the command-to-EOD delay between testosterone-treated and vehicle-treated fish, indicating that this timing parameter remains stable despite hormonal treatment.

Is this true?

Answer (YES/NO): YES